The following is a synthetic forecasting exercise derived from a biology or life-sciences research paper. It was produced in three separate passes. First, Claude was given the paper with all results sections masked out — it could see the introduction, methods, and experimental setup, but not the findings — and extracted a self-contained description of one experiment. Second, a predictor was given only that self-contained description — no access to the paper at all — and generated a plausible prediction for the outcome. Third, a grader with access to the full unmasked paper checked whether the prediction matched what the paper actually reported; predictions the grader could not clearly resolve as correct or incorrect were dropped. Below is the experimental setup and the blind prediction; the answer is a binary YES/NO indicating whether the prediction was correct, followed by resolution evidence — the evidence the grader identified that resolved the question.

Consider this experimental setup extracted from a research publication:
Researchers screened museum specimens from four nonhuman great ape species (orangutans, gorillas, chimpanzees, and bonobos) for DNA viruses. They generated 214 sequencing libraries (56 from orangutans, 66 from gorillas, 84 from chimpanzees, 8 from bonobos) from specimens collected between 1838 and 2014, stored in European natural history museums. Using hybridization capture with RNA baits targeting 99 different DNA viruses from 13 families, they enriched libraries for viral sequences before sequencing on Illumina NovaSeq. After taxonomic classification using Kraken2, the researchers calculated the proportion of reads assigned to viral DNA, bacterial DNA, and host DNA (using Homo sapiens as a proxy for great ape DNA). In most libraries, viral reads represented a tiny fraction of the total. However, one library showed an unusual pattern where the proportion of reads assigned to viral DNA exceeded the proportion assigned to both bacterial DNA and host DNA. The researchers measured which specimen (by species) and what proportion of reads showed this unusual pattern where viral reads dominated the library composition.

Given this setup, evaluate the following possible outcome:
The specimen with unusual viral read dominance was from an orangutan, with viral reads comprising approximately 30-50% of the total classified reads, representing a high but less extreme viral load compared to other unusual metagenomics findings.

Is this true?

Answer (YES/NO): NO